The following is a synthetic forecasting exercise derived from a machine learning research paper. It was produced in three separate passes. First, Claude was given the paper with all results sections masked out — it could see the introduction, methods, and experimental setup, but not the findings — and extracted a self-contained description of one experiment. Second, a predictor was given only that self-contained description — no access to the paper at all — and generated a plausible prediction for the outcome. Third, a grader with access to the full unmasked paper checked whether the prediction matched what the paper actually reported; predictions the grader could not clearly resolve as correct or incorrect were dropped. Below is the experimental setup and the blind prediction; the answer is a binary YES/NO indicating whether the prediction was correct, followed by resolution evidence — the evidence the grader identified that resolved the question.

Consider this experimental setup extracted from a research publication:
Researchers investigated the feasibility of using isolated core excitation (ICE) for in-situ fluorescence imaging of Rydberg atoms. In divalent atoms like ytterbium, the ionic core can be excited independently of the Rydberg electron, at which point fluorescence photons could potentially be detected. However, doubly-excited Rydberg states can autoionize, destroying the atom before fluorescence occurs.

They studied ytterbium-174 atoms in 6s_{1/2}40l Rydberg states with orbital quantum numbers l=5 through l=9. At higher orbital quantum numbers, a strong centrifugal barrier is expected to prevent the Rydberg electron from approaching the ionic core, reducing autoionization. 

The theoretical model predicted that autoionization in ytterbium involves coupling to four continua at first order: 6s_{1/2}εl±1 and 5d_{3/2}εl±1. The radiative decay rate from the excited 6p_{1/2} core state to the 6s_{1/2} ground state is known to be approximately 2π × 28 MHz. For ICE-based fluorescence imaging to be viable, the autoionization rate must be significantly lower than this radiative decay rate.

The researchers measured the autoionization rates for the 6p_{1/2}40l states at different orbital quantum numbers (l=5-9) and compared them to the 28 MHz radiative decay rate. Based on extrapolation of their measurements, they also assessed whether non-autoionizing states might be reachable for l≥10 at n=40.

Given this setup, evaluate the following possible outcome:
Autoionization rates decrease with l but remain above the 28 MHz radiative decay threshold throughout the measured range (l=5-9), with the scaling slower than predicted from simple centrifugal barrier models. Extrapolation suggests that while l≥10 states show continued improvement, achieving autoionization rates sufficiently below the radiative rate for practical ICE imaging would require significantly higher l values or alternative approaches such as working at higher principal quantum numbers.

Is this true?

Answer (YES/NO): NO